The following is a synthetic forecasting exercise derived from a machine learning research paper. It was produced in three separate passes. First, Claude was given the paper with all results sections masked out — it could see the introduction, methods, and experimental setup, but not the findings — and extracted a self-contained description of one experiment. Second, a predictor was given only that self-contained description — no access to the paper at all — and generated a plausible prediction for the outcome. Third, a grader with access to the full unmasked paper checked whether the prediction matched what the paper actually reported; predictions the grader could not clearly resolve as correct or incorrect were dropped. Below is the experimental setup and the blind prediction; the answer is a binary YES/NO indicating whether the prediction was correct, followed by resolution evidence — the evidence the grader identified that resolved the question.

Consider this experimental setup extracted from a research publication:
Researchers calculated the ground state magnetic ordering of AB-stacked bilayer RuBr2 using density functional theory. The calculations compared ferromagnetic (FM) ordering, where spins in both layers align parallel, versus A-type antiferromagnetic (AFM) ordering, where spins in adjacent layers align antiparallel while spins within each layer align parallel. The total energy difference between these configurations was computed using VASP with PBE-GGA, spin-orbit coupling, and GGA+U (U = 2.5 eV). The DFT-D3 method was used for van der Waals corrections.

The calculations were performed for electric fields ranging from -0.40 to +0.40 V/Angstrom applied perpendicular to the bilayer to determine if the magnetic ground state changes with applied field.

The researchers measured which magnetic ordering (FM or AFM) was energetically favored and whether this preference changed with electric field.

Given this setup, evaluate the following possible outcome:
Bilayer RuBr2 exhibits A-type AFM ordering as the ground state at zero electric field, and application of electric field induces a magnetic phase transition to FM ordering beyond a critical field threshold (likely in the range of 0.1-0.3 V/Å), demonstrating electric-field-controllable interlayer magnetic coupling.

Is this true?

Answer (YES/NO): NO